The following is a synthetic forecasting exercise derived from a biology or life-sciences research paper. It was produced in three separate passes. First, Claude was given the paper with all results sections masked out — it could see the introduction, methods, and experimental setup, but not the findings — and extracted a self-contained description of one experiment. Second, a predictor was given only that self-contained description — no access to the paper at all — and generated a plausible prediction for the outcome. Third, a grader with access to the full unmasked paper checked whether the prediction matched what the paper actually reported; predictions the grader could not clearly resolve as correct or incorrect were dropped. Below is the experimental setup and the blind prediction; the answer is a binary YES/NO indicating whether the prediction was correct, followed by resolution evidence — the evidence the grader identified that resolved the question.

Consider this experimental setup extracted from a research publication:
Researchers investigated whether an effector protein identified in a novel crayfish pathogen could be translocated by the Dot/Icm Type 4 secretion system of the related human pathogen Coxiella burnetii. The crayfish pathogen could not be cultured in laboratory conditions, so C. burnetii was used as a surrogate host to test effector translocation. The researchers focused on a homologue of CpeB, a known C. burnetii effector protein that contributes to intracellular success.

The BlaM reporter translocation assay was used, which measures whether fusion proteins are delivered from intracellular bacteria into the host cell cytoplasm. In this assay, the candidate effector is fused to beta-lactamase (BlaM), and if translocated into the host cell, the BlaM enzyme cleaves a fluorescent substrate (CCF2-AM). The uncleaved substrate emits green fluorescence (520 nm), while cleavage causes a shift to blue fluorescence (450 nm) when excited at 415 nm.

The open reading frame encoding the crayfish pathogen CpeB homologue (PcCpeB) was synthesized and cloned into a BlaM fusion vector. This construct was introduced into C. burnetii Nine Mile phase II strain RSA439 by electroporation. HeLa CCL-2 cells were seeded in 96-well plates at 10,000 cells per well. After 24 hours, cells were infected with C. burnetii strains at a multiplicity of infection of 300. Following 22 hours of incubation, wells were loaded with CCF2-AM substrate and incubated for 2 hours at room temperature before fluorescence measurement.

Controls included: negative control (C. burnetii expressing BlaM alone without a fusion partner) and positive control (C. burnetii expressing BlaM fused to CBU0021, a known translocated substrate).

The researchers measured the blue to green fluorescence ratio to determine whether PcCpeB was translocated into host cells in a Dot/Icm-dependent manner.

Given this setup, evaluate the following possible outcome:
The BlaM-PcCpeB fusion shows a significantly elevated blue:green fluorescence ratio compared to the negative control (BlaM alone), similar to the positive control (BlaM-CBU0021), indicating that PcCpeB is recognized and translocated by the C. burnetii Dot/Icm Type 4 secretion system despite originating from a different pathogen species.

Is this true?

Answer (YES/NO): YES